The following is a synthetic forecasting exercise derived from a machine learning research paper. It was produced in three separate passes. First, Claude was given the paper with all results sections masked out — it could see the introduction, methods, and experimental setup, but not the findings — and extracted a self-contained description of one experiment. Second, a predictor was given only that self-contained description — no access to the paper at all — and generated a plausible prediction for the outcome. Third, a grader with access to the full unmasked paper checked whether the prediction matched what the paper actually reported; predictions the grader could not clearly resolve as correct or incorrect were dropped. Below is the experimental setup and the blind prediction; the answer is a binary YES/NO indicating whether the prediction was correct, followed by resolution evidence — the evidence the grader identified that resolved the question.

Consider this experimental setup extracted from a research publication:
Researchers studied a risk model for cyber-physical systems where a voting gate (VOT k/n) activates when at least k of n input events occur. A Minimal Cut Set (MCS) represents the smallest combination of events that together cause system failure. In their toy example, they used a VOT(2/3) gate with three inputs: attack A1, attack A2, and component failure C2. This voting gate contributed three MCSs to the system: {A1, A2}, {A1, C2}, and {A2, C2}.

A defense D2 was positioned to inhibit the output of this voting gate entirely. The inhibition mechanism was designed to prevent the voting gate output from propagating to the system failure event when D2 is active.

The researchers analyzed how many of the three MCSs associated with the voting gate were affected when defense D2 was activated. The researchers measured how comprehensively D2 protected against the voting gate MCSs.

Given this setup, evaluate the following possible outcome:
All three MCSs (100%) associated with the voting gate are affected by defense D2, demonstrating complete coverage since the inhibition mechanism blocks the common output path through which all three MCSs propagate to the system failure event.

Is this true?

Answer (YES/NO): YES